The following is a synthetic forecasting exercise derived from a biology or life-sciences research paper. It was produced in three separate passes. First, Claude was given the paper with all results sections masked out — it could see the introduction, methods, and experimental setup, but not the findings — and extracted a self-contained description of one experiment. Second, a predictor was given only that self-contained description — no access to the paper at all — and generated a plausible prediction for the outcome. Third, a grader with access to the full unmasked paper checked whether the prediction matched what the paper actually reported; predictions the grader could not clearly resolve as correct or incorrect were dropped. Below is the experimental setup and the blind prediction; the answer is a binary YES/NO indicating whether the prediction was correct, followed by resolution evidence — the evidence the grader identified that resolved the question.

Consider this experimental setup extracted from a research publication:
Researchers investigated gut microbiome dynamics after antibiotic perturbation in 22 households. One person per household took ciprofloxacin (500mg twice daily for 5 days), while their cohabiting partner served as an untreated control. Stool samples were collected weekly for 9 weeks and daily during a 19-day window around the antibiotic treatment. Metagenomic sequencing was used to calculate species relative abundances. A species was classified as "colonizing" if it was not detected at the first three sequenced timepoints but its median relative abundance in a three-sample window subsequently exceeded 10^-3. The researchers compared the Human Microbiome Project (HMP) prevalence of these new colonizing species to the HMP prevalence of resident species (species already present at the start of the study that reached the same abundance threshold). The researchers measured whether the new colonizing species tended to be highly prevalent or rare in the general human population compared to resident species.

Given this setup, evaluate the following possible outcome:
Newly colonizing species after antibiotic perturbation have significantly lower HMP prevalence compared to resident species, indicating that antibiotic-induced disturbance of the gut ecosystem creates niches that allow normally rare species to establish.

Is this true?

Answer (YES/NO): YES